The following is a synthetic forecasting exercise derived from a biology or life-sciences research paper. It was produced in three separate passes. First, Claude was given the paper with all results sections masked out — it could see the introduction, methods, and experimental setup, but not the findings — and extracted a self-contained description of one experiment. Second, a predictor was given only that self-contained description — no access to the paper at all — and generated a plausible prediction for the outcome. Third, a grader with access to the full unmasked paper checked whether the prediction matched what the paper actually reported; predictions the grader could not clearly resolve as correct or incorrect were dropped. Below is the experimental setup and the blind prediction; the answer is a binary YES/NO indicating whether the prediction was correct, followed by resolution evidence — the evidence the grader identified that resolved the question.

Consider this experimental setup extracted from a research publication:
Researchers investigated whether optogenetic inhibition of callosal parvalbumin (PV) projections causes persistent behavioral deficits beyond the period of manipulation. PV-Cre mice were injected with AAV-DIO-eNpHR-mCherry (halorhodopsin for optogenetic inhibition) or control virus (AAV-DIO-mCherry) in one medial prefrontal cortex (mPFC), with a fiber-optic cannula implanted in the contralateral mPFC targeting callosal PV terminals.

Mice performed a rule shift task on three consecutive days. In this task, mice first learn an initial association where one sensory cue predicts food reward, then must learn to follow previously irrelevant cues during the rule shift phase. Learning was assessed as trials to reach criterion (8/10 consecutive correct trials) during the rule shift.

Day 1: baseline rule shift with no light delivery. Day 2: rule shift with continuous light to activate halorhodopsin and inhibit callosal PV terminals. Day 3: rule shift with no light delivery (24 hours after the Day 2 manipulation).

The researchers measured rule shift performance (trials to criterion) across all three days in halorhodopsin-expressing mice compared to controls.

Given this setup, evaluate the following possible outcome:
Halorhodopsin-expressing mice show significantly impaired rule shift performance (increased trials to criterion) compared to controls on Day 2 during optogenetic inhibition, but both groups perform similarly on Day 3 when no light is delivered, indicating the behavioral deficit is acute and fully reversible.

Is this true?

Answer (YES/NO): NO